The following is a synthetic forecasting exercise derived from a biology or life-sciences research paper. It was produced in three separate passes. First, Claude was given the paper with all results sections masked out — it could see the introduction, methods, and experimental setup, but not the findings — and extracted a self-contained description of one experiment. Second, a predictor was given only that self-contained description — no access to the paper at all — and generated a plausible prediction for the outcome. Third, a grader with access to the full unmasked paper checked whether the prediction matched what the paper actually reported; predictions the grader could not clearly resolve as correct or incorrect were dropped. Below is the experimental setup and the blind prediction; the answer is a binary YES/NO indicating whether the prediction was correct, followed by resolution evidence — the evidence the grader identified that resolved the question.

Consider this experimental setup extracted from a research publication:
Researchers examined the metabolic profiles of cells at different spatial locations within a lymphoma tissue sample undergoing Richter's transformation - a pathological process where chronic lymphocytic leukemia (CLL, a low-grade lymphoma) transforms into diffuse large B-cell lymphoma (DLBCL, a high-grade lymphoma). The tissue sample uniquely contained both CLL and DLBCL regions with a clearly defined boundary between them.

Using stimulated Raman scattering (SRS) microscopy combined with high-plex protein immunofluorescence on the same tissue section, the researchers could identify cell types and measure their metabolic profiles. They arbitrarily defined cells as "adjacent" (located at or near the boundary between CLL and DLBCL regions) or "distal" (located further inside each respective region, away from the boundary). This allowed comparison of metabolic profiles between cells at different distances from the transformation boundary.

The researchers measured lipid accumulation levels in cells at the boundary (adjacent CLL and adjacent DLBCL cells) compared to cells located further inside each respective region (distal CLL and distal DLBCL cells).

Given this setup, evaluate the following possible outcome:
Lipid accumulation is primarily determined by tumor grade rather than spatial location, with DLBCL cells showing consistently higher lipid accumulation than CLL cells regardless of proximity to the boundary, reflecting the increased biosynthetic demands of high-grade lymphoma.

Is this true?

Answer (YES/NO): NO